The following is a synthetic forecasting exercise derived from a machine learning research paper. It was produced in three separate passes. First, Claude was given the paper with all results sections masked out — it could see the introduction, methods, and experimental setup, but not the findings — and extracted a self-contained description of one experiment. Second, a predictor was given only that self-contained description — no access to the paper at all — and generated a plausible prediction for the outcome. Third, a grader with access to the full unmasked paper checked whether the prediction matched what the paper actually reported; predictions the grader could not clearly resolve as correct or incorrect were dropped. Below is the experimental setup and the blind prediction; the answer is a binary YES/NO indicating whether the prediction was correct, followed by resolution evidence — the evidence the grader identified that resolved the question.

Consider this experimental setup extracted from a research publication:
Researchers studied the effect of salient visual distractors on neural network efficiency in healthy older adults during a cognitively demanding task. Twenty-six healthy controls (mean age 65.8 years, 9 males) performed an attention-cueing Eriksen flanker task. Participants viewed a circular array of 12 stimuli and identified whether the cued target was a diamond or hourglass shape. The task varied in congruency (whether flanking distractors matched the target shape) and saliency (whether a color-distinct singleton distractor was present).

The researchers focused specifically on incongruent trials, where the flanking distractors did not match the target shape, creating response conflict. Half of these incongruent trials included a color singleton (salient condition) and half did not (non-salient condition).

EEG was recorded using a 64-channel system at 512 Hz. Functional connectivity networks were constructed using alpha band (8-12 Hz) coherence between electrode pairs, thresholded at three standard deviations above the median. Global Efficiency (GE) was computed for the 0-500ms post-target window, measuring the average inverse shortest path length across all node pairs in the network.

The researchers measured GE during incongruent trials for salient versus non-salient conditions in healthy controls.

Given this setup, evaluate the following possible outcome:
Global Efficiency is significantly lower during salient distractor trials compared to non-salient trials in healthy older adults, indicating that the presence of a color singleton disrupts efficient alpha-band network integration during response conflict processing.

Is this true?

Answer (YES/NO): NO